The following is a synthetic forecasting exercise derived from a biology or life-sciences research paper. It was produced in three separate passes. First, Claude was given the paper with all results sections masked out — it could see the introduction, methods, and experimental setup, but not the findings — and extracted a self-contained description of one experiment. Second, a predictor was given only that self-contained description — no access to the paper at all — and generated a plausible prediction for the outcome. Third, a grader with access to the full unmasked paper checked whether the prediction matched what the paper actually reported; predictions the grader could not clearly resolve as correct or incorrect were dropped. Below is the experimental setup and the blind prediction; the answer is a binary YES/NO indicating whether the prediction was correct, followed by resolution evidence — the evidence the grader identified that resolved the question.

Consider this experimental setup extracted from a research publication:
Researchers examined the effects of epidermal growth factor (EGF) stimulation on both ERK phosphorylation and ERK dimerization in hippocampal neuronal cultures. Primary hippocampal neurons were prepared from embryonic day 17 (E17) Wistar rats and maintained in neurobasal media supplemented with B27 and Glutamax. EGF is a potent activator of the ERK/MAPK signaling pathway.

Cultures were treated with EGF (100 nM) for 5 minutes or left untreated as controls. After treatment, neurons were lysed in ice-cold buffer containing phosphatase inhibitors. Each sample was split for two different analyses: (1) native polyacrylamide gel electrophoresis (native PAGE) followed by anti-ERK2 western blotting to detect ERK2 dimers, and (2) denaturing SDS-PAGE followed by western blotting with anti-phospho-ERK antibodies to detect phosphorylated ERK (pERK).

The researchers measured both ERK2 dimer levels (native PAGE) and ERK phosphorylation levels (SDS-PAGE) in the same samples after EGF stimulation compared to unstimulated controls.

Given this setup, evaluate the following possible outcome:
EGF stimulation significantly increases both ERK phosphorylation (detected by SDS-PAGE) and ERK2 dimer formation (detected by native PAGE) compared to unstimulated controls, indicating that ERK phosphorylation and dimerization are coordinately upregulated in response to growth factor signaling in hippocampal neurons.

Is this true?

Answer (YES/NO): NO